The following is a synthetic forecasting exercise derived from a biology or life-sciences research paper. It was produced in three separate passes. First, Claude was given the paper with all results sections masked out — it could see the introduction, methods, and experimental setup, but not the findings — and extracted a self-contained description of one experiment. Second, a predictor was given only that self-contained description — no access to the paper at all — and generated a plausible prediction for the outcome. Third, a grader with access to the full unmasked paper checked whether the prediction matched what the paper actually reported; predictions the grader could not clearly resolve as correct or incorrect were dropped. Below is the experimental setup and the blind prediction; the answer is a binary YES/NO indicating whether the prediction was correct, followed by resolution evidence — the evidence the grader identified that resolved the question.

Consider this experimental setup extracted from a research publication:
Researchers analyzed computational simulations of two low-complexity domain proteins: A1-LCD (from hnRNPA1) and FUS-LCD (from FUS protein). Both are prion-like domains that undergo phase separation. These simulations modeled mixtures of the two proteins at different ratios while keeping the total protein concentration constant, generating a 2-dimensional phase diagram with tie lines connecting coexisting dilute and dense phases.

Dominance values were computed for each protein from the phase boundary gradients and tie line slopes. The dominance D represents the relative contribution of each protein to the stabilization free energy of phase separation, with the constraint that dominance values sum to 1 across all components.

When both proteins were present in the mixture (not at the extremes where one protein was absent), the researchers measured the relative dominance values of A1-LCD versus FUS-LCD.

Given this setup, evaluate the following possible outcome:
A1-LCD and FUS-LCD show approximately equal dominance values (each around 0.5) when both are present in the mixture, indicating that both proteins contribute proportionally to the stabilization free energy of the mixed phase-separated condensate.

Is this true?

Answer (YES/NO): NO